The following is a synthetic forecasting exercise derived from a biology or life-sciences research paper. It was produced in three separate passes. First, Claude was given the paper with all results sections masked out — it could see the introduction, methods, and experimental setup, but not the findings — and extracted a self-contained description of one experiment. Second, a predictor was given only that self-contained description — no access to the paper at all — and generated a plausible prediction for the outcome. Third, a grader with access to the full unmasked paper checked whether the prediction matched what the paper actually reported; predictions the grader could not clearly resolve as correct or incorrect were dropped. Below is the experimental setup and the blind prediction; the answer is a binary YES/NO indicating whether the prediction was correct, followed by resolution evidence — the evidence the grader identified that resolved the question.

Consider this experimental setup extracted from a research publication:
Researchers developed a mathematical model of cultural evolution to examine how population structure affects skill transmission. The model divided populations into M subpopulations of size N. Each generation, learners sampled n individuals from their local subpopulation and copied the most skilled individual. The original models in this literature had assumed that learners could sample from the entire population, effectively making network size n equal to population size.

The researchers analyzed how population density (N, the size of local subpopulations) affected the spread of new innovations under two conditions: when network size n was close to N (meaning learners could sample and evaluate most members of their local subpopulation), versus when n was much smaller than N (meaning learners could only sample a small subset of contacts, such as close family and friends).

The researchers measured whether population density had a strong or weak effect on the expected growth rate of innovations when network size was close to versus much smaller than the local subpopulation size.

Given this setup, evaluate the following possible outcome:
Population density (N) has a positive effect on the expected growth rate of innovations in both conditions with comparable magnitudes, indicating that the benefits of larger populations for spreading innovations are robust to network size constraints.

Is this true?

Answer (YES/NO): NO